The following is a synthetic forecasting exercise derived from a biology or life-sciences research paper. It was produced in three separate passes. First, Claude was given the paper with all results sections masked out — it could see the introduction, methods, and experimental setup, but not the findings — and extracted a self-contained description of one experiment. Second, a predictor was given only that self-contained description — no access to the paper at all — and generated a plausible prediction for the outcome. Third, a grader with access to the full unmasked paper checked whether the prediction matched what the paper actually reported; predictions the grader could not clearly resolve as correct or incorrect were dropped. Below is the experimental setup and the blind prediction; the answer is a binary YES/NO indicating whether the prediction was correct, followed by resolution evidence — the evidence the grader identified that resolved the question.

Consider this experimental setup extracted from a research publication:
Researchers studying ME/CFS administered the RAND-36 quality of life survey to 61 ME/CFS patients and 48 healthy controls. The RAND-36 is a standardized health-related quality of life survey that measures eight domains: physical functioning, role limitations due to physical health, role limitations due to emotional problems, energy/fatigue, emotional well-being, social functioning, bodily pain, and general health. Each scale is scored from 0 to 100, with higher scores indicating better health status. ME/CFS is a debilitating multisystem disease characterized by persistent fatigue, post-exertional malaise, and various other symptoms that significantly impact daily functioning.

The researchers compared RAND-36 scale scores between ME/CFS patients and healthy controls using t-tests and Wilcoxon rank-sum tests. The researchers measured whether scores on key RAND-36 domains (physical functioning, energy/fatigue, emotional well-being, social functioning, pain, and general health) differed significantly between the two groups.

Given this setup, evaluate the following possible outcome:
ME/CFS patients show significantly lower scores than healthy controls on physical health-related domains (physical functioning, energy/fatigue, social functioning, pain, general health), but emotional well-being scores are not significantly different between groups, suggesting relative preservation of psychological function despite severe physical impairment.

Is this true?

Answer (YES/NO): NO